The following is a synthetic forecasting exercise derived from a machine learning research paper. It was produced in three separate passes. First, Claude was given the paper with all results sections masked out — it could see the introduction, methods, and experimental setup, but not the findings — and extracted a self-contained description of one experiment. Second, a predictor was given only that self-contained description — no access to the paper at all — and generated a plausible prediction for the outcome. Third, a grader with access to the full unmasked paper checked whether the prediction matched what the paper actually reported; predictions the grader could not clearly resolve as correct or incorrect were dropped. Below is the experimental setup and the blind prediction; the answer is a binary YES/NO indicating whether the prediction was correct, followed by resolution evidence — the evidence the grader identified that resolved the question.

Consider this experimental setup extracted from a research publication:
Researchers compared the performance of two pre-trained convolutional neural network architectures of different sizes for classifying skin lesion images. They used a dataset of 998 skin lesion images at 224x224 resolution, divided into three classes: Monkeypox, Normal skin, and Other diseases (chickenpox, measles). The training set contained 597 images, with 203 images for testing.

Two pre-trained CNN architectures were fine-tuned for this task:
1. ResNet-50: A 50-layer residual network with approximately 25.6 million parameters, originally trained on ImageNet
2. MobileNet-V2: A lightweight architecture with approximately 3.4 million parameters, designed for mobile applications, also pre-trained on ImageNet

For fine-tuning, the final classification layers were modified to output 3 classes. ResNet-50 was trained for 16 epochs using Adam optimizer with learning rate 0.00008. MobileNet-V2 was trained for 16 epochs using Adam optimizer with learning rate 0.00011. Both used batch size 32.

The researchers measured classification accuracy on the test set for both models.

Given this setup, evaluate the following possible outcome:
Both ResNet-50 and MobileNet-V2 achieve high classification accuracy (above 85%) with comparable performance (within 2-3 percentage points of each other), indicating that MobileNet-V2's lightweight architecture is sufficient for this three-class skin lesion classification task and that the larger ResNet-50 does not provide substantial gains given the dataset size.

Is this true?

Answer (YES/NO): NO